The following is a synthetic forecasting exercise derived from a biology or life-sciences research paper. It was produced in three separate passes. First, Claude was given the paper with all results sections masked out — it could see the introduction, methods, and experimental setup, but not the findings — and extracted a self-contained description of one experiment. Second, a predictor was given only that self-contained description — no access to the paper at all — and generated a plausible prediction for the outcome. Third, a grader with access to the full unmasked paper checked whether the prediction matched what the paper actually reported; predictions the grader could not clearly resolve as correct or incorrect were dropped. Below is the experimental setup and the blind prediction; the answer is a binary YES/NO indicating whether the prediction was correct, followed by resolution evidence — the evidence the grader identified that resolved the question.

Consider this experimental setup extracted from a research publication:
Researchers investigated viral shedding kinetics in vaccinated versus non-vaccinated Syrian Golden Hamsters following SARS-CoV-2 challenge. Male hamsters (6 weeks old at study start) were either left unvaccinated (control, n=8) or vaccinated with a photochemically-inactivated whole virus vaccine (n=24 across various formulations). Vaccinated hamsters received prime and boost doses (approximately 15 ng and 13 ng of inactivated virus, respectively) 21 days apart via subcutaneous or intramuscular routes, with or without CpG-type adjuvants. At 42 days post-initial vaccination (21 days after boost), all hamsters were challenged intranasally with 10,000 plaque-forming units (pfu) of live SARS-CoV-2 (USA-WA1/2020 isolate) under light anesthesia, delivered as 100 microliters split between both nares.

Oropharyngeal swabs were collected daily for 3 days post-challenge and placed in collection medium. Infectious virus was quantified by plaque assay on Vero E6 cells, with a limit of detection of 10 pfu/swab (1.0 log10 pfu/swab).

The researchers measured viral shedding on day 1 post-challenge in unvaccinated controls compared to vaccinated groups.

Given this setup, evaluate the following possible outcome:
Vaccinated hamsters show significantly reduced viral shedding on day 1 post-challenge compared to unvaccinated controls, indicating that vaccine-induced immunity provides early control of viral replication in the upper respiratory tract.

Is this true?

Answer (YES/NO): NO